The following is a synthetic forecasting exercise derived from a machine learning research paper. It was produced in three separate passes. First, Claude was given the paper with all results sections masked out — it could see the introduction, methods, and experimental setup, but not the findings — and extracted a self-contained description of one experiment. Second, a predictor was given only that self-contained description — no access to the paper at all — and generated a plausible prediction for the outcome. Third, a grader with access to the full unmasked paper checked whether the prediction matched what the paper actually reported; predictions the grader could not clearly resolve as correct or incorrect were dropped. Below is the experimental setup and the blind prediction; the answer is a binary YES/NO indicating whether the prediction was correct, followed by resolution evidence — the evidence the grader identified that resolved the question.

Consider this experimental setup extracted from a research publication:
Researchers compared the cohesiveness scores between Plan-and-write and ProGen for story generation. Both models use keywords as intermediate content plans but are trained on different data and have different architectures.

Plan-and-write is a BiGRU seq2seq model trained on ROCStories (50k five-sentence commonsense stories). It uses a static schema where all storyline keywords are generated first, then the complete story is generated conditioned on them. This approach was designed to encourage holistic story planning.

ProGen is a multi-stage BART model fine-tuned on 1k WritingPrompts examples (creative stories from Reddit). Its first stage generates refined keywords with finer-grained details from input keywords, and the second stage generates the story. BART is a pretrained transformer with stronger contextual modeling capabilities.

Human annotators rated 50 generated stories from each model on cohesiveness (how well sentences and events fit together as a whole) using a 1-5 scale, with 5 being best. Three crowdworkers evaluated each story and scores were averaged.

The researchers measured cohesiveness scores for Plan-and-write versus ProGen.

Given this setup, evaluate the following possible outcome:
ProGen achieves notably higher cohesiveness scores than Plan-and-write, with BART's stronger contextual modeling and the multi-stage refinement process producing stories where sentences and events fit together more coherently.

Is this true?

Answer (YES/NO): NO